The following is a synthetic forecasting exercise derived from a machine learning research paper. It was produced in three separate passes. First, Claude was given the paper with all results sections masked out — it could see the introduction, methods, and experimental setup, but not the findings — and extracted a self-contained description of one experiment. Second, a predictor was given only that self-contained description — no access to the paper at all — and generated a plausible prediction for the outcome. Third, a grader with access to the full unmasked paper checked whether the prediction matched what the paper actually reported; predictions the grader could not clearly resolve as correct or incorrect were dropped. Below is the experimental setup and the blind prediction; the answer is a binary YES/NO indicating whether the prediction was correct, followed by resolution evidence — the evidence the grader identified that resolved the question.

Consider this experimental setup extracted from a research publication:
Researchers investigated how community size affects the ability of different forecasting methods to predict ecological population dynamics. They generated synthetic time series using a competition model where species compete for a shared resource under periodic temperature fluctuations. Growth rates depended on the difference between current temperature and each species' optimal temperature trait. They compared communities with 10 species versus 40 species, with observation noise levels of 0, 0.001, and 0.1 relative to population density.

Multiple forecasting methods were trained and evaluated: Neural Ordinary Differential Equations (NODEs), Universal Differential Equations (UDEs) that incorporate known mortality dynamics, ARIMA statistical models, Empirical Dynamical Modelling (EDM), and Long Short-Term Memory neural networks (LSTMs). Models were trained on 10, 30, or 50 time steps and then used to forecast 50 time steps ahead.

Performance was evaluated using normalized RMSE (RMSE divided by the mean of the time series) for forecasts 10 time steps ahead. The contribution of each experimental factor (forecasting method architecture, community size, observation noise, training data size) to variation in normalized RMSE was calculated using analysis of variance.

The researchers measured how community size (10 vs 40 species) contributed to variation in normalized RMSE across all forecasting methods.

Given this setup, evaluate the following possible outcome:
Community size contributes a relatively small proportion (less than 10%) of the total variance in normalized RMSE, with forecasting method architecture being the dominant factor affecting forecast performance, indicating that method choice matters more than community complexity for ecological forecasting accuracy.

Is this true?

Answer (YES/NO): NO